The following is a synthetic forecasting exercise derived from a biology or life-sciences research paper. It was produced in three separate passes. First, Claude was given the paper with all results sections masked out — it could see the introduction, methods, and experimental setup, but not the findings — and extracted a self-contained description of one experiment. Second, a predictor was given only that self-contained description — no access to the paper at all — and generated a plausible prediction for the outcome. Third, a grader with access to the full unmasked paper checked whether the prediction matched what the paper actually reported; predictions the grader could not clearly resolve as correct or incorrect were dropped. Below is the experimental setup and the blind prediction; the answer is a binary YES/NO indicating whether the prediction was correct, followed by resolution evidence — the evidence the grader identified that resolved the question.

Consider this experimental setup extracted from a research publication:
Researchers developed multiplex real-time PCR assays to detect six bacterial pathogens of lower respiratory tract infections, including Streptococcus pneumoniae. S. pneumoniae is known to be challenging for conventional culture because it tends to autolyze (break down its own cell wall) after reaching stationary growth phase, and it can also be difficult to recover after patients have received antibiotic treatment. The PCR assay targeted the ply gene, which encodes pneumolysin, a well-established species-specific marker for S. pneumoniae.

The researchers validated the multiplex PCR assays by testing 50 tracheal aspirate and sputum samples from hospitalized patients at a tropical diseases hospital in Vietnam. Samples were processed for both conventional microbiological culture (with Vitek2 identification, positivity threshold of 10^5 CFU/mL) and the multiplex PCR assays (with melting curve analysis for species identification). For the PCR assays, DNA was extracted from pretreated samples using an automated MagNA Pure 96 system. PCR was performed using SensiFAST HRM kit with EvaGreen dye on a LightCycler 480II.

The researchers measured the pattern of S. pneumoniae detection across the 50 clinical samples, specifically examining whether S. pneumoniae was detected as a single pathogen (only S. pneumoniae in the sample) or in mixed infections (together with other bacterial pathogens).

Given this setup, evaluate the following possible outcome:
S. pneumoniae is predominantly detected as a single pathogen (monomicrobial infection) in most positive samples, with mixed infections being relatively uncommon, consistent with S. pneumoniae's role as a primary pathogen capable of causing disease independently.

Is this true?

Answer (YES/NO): NO